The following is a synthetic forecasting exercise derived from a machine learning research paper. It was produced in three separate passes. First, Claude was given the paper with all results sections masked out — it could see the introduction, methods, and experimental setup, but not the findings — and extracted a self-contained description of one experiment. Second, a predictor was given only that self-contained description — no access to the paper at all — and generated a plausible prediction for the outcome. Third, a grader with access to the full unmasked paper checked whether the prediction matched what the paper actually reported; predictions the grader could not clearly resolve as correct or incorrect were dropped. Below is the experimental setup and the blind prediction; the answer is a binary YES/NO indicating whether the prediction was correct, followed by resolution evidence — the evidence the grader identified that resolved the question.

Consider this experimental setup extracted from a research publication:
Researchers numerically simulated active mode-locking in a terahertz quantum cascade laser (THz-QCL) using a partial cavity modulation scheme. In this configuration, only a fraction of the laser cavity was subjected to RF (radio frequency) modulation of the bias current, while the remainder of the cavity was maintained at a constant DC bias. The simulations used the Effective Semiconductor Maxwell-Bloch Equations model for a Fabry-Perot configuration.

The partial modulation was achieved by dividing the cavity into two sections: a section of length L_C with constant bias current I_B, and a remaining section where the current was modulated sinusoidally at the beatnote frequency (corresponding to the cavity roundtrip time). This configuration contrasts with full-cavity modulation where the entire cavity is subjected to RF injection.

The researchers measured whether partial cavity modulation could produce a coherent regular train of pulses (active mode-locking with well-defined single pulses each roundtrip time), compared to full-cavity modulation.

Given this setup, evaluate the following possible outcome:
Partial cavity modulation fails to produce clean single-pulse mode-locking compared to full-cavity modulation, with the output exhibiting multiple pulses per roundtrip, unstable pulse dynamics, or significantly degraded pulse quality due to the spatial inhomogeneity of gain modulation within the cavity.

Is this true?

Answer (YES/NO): NO